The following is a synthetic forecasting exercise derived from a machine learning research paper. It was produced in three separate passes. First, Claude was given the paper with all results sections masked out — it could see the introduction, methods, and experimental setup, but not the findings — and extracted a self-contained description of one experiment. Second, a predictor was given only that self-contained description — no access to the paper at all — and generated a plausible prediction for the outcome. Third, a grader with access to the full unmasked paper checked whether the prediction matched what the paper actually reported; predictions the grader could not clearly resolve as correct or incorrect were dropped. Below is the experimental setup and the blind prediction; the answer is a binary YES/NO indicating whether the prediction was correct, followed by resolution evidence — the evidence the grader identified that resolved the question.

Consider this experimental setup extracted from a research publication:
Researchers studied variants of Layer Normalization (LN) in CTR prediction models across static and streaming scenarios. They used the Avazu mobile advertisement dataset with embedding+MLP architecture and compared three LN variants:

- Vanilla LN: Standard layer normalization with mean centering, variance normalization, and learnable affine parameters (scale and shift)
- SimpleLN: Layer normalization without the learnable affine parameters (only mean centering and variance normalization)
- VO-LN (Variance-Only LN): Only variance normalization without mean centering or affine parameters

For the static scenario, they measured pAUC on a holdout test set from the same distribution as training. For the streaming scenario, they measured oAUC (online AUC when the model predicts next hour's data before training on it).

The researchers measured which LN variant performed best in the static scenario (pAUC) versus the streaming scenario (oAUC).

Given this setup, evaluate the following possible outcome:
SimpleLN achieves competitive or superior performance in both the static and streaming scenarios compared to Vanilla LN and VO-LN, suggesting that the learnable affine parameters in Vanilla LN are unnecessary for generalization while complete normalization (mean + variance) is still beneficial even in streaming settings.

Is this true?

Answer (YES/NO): NO